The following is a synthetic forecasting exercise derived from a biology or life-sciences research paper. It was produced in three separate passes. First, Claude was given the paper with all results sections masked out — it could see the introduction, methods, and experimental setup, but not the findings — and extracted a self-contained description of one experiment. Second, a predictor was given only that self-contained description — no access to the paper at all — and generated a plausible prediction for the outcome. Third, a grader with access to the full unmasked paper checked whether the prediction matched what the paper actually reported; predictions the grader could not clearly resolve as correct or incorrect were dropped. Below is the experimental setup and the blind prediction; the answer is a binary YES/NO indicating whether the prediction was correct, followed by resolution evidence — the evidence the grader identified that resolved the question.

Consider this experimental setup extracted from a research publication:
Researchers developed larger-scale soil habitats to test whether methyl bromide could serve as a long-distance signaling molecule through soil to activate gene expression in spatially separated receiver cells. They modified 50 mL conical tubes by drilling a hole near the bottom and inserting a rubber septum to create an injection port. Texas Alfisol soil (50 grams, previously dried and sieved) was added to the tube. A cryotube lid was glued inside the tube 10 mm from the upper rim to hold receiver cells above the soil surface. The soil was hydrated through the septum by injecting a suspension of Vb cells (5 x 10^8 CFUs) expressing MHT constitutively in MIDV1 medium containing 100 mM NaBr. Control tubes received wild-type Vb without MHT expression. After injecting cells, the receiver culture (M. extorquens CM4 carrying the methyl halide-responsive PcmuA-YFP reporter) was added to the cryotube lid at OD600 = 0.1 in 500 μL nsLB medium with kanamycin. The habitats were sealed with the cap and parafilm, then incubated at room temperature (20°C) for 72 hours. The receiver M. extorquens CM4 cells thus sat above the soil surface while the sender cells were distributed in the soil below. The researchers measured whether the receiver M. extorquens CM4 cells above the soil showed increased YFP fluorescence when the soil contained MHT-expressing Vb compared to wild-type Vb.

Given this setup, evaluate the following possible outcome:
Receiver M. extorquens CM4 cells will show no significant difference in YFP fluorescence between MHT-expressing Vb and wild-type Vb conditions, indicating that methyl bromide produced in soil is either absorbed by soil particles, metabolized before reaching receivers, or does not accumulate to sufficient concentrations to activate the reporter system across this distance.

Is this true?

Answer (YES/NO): NO